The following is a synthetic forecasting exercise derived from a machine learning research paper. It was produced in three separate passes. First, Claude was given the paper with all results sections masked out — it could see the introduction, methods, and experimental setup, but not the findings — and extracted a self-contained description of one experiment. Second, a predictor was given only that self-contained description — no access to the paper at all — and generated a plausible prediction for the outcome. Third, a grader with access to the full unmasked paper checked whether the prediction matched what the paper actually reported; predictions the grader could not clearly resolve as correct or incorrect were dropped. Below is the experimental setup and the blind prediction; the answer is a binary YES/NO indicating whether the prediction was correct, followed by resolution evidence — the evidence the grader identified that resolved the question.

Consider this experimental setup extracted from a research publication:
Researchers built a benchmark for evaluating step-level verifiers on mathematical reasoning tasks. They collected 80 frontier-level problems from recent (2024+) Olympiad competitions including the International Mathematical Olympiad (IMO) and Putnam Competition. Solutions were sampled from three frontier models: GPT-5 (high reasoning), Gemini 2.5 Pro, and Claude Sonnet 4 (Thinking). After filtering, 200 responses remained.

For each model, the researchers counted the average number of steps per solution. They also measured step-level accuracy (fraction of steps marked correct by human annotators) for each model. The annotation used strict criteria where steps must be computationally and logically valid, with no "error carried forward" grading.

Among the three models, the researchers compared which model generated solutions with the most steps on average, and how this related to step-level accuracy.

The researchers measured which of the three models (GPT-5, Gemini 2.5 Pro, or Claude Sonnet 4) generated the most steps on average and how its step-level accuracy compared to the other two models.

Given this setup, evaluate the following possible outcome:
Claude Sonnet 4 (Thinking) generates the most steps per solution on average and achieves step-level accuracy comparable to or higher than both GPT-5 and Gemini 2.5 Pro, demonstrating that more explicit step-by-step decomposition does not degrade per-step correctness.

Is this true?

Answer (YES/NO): NO